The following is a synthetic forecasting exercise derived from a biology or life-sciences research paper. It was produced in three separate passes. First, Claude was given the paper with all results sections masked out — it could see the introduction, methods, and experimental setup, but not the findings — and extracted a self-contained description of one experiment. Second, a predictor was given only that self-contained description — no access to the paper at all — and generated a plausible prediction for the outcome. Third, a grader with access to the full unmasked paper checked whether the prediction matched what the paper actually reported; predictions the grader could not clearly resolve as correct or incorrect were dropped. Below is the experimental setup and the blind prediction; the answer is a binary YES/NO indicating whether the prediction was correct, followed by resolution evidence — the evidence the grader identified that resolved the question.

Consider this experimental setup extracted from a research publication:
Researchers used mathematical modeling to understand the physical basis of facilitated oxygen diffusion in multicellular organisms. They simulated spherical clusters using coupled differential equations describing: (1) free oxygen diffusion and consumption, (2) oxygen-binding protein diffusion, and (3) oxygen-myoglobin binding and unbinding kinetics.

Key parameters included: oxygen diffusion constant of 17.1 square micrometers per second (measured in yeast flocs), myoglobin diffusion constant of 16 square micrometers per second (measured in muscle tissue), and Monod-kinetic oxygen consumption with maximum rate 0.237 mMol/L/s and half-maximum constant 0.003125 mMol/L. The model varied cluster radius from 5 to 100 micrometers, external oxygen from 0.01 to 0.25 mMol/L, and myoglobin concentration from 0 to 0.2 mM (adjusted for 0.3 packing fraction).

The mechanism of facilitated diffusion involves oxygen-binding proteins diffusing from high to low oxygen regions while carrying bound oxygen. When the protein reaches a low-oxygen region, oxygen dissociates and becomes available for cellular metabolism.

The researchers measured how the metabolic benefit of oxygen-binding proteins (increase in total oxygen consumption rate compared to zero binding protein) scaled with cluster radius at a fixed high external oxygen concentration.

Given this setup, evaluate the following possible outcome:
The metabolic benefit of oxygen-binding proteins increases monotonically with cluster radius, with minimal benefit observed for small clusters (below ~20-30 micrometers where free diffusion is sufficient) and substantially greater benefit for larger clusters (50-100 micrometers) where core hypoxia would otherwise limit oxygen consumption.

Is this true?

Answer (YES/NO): NO